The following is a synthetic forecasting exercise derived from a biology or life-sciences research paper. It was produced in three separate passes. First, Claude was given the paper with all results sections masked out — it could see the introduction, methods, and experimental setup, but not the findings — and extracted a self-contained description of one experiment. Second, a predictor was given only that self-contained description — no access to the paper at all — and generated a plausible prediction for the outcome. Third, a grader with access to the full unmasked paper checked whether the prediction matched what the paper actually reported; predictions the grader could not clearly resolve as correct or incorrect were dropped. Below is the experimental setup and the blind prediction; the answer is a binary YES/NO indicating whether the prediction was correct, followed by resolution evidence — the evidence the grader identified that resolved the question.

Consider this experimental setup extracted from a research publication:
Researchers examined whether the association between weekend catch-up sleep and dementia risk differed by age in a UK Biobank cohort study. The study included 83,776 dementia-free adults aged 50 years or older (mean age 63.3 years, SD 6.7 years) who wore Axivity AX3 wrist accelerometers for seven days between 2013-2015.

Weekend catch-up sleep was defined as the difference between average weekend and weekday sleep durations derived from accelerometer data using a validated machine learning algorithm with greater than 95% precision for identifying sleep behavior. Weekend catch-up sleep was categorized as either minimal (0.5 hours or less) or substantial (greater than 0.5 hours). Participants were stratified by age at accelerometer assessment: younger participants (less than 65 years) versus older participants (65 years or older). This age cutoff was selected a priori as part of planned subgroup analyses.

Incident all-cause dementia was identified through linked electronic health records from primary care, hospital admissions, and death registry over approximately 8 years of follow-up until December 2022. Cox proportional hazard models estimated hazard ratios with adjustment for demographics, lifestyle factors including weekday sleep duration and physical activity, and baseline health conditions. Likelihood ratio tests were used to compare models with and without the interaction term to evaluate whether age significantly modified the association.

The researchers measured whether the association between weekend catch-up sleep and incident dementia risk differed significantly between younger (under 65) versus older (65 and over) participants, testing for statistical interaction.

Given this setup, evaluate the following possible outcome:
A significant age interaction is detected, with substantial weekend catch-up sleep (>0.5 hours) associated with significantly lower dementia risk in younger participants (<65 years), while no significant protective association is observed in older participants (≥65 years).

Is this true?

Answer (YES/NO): NO